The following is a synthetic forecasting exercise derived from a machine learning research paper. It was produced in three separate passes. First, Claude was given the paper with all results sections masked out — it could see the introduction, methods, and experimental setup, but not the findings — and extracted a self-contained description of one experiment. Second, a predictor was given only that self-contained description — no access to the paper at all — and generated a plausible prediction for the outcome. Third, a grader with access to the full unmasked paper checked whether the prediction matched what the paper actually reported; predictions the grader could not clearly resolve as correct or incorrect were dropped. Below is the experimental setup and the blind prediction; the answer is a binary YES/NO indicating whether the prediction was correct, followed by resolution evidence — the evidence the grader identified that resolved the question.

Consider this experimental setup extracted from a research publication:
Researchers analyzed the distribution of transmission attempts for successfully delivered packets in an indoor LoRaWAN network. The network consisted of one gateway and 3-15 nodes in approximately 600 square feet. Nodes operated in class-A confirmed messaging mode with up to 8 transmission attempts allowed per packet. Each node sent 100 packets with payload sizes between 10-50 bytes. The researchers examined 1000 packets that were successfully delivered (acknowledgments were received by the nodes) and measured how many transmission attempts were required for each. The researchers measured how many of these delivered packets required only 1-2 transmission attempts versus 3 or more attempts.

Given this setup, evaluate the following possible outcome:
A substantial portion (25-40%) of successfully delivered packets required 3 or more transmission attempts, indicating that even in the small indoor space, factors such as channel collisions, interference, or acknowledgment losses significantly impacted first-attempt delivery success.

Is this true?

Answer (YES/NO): NO